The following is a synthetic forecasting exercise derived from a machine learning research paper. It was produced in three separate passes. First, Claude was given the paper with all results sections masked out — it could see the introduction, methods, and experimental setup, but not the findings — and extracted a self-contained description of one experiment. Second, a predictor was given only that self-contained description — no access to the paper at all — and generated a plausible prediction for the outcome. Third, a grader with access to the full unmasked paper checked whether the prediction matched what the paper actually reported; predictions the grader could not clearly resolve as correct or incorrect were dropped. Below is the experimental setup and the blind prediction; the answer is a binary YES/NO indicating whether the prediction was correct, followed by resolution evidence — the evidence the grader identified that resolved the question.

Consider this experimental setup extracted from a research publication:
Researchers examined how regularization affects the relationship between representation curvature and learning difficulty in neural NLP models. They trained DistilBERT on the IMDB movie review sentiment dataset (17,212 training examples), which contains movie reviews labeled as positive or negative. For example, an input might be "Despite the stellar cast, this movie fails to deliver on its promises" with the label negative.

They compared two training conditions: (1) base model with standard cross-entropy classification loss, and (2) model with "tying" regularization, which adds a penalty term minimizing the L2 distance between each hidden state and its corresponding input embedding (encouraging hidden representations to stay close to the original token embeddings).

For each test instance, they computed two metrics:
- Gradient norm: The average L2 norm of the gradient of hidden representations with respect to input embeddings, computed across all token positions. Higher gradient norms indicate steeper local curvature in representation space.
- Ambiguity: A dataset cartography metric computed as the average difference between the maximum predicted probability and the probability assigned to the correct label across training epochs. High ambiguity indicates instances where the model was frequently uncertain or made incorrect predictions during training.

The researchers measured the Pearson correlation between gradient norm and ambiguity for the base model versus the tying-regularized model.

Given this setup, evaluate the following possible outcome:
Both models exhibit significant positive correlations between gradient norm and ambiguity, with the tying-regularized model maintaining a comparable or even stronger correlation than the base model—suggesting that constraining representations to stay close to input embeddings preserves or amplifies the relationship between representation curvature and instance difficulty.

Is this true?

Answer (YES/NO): NO